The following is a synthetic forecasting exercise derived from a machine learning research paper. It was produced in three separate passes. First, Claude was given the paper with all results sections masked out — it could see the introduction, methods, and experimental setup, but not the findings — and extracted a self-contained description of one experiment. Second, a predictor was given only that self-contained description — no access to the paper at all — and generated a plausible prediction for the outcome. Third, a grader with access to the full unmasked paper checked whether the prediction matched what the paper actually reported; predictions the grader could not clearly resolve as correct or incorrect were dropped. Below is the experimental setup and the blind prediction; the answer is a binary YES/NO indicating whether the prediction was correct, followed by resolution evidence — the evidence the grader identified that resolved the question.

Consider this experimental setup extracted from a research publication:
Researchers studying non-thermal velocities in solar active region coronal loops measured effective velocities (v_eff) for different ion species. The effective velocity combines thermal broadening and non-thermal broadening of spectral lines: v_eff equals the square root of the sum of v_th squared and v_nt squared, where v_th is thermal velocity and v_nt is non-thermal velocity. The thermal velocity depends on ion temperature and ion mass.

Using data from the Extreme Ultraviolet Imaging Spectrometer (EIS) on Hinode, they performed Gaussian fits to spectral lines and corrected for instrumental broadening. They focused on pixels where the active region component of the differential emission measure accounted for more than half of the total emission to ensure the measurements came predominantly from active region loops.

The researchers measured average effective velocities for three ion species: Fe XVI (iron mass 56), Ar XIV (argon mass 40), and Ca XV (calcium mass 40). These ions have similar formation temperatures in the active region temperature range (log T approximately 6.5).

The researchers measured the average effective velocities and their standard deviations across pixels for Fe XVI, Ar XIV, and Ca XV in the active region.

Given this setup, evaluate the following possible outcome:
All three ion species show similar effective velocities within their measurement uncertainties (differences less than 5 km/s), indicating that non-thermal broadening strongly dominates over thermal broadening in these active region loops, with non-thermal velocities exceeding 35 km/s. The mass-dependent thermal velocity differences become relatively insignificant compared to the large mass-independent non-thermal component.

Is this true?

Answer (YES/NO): NO